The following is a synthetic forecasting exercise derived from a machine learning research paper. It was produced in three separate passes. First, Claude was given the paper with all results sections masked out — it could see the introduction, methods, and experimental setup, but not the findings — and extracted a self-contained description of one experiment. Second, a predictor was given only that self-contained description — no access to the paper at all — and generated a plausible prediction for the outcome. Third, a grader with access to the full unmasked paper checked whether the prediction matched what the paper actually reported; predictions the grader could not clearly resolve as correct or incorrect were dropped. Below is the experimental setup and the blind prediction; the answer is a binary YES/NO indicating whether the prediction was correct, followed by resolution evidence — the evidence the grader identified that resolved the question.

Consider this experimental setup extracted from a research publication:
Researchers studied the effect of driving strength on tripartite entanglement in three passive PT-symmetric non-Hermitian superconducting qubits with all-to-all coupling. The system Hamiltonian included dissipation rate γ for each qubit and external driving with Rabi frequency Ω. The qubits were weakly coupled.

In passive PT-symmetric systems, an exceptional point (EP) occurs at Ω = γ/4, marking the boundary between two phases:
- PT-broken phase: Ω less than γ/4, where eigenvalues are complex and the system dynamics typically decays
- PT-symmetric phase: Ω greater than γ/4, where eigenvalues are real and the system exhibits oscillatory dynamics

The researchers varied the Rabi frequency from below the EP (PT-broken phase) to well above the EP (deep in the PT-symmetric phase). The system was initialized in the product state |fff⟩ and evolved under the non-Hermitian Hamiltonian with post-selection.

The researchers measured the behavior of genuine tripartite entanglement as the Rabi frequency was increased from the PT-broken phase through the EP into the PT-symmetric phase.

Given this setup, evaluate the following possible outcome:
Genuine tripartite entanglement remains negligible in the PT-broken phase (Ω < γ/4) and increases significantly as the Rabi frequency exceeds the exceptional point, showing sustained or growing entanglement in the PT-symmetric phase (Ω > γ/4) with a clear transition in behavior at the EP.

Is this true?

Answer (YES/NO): YES